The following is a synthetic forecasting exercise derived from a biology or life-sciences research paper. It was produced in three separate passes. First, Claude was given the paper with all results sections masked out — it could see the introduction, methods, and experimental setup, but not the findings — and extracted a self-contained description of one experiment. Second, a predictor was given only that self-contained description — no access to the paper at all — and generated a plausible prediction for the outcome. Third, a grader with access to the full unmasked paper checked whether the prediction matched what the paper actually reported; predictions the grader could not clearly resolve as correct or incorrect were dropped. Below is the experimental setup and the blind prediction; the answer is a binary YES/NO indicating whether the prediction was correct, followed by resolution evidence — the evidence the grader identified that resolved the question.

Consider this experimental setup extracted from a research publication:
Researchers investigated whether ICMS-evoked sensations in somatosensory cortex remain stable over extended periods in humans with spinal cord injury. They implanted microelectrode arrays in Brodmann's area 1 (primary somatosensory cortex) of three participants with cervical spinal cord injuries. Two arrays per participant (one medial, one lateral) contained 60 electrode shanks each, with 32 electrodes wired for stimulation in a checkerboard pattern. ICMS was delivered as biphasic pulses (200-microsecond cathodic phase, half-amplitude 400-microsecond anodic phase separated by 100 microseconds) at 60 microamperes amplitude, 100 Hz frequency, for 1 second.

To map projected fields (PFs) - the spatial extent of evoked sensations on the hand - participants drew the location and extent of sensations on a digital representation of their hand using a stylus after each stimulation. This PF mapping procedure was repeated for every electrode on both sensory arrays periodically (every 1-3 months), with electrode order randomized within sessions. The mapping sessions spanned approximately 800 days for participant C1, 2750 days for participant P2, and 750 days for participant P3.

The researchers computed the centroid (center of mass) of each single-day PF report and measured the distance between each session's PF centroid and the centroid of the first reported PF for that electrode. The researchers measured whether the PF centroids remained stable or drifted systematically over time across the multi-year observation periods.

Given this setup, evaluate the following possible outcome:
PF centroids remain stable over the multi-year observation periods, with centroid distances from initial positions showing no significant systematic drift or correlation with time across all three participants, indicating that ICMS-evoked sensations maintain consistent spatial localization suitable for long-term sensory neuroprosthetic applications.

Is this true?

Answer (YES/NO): NO